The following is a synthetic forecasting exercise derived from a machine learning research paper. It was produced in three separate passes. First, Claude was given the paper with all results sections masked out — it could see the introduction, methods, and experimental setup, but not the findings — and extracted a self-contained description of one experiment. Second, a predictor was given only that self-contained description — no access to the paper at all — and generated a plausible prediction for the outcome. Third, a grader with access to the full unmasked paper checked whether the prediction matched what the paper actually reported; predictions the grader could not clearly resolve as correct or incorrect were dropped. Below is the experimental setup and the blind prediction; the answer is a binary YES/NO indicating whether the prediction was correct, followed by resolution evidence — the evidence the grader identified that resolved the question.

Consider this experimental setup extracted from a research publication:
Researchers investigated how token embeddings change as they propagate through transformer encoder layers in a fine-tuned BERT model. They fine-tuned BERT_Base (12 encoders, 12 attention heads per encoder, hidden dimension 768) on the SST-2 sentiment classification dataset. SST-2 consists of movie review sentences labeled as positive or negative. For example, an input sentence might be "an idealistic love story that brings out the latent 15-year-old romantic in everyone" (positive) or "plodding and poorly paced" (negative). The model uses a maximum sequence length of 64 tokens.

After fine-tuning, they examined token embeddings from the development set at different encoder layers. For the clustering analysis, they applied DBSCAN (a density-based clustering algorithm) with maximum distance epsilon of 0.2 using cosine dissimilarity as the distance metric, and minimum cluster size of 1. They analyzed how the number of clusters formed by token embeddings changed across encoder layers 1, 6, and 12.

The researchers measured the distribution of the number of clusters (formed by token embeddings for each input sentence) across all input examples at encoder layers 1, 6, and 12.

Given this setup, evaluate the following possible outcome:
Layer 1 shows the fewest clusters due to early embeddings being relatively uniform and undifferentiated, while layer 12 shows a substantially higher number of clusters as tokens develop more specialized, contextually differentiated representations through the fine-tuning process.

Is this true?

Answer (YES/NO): NO